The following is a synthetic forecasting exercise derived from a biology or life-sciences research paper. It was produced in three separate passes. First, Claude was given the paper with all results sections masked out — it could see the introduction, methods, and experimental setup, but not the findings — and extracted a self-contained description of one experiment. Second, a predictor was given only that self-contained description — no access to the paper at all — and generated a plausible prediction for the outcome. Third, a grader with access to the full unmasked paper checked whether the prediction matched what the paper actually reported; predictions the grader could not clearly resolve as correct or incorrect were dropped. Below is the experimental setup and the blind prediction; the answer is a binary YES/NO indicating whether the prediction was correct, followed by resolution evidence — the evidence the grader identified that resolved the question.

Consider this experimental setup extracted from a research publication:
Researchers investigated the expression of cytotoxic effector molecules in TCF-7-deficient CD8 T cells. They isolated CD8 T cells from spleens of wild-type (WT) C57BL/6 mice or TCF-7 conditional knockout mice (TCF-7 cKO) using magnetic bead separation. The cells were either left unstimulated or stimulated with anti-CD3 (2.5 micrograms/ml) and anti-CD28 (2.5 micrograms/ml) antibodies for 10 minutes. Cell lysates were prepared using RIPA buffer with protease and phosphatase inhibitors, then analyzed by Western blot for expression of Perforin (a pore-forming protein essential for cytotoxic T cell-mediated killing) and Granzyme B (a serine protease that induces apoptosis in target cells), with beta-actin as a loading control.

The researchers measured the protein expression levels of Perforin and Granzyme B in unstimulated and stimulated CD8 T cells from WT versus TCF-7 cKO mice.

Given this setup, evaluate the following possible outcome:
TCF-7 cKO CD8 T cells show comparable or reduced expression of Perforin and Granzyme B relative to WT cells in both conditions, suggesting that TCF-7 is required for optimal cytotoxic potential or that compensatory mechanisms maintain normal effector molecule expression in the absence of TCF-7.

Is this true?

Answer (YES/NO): NO